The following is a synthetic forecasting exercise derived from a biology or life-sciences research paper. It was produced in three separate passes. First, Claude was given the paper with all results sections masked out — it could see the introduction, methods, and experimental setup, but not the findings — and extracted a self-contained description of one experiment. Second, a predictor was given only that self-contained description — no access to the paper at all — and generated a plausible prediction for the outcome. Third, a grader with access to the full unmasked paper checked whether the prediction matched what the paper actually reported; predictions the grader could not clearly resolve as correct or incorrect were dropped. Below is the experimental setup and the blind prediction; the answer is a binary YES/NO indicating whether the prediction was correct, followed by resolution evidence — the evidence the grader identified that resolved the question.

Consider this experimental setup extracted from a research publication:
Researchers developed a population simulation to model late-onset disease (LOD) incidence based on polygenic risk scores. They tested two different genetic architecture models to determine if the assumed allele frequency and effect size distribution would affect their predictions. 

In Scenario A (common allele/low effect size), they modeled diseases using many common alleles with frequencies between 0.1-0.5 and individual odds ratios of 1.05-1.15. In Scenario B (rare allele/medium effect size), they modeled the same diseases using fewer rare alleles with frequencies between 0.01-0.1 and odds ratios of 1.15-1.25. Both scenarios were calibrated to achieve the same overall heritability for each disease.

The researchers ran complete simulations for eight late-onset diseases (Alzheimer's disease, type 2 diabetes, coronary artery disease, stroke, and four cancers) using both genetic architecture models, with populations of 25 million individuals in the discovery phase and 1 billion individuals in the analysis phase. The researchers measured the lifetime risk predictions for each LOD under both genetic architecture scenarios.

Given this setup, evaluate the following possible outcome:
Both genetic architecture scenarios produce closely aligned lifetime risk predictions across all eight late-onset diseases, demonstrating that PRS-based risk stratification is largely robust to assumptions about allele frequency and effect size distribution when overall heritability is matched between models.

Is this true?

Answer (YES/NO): YES